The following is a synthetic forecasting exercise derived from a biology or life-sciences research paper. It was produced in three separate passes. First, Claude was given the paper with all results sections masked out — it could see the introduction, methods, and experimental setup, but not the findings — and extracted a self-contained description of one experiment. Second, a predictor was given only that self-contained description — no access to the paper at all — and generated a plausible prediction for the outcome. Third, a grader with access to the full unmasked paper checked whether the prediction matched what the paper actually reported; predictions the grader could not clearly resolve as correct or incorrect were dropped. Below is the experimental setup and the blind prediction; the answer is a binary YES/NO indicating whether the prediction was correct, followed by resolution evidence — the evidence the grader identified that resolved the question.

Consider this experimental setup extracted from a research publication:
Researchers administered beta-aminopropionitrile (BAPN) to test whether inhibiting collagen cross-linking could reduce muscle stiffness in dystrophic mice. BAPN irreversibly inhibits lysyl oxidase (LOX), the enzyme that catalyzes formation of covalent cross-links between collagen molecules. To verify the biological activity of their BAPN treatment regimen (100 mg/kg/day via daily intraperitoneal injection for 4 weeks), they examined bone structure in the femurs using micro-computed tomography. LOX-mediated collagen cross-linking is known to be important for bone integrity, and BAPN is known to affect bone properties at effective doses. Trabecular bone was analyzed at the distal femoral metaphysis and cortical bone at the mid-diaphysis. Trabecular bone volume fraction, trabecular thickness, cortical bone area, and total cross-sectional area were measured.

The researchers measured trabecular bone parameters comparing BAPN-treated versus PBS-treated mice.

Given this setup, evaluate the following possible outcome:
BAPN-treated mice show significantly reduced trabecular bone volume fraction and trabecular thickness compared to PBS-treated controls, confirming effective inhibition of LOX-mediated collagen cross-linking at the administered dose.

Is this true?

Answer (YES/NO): NO